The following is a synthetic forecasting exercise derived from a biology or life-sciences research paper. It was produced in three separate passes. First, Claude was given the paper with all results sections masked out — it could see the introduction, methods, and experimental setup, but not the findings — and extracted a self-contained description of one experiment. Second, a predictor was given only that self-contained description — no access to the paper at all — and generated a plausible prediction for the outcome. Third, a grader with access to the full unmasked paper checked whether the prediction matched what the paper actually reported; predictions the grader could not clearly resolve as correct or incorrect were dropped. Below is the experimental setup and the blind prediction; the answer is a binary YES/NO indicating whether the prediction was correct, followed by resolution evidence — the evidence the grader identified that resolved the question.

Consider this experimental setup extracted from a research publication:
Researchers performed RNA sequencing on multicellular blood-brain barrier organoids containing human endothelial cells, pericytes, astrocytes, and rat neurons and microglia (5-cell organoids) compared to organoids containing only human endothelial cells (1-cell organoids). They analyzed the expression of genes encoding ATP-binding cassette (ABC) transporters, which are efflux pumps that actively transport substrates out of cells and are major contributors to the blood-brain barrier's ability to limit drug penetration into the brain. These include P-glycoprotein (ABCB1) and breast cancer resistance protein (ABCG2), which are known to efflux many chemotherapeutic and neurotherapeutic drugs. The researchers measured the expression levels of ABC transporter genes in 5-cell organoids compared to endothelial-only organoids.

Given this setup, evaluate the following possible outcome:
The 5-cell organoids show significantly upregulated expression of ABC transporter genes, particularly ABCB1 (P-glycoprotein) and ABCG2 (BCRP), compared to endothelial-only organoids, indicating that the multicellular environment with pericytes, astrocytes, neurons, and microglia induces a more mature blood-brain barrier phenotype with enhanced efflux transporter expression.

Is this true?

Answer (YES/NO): NO